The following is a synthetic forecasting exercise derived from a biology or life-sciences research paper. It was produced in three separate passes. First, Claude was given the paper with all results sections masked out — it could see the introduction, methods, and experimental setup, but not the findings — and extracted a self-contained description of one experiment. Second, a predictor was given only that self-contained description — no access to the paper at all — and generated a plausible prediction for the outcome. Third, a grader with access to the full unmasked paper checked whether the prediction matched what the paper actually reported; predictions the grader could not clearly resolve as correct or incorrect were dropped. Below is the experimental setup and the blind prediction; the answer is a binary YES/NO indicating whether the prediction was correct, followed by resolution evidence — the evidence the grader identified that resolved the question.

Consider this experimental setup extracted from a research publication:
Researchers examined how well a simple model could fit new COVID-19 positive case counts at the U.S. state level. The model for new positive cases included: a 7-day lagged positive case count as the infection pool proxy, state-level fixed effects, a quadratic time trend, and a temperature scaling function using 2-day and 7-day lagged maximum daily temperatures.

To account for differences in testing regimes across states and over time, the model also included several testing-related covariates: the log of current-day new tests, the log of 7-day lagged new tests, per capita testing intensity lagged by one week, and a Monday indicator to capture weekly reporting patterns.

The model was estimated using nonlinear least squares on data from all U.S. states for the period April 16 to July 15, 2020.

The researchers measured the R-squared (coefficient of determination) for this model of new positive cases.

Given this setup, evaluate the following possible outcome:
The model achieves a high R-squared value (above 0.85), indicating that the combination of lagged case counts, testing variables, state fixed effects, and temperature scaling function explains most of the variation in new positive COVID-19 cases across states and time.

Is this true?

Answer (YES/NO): YES